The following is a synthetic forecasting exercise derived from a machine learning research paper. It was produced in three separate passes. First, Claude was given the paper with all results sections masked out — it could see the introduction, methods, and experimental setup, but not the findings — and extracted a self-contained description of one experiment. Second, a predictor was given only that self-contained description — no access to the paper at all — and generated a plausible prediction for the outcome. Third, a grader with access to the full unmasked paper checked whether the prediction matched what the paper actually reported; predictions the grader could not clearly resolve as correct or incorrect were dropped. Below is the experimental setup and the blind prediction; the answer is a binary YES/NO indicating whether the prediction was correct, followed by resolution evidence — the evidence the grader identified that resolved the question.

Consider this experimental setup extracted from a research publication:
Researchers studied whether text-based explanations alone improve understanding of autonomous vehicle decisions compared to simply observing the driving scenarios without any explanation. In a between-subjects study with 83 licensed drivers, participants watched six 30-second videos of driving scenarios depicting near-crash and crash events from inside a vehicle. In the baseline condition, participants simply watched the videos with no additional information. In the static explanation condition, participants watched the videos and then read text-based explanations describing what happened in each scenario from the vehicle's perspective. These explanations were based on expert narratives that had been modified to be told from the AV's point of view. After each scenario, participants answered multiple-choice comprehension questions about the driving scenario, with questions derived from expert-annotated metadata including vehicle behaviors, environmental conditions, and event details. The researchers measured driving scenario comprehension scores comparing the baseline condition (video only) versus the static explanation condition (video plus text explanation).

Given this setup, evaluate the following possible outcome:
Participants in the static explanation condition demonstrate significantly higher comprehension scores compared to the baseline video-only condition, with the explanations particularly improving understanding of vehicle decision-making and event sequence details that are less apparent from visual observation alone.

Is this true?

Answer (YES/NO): NO